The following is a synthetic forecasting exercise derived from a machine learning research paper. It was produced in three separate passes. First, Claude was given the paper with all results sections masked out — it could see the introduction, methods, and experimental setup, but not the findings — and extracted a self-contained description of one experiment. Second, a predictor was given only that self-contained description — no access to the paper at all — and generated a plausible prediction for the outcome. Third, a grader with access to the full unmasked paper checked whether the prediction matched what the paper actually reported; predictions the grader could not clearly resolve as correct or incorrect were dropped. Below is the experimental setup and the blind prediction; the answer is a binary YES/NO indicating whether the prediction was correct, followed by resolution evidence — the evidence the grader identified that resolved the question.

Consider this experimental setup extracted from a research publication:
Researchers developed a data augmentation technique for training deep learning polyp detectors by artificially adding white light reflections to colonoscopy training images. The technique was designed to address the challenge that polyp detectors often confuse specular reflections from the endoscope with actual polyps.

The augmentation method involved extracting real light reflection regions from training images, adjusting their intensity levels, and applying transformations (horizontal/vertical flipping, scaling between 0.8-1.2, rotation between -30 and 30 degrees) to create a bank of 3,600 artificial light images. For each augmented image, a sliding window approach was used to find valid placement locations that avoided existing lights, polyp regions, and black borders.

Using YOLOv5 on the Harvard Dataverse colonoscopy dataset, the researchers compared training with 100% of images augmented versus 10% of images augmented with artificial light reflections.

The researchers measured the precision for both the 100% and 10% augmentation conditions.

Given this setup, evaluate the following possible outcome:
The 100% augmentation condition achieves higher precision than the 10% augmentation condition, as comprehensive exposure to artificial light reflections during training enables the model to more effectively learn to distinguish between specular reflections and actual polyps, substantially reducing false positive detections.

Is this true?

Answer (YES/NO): NO